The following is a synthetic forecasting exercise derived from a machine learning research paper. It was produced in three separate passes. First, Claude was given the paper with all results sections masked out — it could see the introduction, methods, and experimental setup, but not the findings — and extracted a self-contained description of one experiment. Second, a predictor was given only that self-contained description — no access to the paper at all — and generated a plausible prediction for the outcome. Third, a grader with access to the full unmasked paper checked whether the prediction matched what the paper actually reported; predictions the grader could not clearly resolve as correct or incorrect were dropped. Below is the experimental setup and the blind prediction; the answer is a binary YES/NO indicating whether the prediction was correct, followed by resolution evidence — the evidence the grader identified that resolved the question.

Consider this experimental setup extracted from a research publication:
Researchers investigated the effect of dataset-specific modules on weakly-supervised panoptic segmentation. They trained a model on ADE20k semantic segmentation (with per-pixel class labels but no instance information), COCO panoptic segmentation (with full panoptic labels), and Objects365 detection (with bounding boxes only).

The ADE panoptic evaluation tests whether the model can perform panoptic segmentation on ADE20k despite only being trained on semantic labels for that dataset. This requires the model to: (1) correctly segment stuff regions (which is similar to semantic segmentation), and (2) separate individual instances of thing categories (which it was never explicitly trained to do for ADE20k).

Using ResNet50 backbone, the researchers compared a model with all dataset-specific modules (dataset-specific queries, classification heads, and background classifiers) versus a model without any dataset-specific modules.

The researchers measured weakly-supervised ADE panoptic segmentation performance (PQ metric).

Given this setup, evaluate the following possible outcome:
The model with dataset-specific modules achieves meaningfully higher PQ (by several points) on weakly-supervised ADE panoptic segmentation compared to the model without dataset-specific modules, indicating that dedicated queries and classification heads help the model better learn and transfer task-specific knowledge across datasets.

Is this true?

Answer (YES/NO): NO